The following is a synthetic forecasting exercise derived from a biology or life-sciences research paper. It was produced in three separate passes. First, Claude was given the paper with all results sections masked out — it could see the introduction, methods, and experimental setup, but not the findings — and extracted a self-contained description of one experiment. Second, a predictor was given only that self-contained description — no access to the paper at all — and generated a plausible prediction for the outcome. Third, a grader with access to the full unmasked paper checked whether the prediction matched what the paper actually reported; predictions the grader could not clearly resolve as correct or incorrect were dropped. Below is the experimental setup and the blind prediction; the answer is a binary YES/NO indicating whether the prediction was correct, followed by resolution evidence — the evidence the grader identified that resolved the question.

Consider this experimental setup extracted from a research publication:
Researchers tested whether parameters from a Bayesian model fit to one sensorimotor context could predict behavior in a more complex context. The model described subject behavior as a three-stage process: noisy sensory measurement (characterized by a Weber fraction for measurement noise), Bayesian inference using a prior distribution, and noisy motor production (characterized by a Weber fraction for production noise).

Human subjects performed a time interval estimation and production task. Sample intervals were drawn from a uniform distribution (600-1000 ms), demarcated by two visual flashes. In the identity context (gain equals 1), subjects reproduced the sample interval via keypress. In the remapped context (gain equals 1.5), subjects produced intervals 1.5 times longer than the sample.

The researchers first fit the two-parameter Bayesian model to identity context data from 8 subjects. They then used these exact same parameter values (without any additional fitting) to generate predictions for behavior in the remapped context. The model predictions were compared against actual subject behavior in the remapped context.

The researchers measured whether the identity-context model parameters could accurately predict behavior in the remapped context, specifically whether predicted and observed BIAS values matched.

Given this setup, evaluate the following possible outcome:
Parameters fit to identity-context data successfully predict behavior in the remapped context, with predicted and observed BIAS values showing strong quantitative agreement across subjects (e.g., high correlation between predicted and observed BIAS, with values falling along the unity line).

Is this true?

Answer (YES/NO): NO